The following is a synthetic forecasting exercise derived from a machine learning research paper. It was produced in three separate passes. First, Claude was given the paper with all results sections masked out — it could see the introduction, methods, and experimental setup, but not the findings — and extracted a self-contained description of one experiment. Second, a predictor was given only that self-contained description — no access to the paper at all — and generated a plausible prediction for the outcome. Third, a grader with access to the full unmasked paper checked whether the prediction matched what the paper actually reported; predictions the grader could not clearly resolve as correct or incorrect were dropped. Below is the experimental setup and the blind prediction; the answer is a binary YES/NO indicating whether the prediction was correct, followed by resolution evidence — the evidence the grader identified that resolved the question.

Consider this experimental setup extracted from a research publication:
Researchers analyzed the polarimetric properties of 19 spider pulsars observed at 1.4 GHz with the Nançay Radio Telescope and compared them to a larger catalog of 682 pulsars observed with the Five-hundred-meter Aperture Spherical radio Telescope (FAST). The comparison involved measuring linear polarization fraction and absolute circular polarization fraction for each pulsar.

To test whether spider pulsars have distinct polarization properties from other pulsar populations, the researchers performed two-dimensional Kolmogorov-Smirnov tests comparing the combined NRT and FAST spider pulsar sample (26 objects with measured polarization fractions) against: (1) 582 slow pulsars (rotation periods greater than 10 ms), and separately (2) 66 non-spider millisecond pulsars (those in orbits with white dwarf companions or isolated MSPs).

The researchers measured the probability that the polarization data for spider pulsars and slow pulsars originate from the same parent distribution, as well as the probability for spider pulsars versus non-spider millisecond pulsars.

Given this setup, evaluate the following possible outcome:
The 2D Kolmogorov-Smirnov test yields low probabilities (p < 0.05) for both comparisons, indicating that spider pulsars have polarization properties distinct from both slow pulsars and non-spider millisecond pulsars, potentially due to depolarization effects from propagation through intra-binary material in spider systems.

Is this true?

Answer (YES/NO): NO